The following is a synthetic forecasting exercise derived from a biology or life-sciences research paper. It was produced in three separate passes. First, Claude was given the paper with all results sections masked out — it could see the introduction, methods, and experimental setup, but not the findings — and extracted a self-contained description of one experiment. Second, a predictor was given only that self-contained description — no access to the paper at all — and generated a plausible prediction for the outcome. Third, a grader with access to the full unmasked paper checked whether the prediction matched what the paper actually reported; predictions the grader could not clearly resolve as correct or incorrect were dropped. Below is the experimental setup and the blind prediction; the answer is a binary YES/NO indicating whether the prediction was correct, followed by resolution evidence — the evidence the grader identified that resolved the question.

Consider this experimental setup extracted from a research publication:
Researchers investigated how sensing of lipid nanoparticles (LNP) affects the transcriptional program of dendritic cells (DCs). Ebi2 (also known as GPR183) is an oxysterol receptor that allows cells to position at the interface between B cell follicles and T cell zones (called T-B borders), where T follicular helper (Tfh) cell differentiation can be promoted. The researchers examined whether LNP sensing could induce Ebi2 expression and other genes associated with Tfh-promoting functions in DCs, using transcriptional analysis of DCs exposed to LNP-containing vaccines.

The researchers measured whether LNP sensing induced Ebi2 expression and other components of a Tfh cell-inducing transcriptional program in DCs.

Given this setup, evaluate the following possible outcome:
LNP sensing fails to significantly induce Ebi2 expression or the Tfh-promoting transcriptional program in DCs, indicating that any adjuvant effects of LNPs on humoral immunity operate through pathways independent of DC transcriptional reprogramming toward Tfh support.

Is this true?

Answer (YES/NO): NO